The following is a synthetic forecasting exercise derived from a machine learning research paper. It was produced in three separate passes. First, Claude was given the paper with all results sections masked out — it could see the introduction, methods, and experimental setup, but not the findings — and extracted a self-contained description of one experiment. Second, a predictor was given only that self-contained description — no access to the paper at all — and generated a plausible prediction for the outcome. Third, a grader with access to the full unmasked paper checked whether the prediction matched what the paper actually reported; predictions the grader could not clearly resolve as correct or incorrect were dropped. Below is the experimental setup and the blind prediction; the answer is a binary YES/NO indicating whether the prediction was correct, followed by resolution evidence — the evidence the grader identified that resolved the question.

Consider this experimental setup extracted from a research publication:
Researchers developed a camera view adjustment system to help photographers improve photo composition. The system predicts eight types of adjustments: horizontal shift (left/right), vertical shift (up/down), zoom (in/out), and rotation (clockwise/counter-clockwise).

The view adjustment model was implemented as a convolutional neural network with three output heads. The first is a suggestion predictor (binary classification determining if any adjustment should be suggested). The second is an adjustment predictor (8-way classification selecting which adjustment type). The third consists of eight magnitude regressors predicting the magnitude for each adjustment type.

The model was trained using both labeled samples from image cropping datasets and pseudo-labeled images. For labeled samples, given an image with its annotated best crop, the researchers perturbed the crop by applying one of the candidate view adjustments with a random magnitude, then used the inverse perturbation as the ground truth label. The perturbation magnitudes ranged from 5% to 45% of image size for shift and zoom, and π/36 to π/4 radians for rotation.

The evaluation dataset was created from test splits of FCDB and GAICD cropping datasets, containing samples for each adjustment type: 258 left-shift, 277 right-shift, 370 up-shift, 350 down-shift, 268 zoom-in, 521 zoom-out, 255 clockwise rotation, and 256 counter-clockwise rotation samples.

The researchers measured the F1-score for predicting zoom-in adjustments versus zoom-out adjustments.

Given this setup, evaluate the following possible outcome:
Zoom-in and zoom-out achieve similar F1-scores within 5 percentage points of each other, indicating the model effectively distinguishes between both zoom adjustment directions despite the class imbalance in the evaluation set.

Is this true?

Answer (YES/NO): NO